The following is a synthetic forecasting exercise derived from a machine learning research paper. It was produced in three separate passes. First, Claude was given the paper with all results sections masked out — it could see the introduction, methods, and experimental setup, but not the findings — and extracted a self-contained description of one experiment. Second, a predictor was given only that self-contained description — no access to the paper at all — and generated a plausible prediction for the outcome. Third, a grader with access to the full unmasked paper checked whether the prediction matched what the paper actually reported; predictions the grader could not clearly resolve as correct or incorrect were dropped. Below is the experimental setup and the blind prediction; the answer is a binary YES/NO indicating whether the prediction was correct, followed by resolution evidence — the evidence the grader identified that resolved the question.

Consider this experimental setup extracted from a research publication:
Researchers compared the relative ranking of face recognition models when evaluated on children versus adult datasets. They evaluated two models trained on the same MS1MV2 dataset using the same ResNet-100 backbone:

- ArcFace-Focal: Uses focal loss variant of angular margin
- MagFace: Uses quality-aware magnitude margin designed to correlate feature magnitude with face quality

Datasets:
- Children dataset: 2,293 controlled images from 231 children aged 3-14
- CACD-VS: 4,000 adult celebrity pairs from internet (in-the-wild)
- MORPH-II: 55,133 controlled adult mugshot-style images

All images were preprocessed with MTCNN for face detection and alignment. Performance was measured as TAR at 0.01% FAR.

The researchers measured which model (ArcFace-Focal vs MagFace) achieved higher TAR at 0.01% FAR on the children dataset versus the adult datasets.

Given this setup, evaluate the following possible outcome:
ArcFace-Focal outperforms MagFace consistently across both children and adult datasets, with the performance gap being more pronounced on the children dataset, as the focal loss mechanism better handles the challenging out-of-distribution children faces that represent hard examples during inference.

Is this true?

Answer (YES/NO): NO